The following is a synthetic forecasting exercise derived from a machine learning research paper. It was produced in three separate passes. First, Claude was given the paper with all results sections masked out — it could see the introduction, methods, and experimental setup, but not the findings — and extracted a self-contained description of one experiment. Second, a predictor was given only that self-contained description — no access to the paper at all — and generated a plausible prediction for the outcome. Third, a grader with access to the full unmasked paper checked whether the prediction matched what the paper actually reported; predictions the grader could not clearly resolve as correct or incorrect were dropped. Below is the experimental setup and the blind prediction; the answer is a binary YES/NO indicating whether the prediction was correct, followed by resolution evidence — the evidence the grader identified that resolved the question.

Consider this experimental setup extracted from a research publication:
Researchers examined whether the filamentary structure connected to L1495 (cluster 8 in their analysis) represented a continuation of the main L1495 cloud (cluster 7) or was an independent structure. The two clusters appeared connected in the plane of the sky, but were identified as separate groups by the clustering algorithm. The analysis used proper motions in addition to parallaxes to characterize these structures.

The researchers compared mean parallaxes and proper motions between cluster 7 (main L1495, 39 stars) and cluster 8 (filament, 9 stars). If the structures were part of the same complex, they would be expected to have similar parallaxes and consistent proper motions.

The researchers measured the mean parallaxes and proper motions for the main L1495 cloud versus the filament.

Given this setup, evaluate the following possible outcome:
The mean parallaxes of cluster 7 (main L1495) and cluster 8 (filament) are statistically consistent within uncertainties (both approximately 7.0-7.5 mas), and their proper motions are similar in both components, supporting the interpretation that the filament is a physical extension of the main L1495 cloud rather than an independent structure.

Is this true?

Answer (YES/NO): NO